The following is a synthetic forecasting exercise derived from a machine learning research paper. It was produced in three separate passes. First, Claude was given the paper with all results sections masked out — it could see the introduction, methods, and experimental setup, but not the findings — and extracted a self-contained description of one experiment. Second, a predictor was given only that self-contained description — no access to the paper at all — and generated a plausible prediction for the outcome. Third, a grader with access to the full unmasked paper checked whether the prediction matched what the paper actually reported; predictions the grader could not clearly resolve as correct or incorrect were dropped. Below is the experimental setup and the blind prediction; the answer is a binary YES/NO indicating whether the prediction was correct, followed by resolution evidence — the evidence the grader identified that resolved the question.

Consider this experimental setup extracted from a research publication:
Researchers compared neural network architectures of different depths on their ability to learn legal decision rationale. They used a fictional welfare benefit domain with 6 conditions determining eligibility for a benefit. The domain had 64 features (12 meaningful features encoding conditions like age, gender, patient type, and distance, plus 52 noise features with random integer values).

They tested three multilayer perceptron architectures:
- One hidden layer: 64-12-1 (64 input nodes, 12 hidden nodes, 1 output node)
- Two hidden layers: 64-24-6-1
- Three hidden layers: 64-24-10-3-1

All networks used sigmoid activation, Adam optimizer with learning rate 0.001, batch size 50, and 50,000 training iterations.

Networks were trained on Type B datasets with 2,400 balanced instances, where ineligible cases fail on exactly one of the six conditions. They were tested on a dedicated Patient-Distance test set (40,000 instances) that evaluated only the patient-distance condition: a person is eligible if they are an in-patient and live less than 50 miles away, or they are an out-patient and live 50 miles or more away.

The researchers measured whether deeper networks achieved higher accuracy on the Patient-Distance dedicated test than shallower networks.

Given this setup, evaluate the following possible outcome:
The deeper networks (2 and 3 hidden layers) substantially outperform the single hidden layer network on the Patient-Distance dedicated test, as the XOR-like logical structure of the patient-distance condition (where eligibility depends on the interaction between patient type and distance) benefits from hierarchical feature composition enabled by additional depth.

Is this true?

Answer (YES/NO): NO